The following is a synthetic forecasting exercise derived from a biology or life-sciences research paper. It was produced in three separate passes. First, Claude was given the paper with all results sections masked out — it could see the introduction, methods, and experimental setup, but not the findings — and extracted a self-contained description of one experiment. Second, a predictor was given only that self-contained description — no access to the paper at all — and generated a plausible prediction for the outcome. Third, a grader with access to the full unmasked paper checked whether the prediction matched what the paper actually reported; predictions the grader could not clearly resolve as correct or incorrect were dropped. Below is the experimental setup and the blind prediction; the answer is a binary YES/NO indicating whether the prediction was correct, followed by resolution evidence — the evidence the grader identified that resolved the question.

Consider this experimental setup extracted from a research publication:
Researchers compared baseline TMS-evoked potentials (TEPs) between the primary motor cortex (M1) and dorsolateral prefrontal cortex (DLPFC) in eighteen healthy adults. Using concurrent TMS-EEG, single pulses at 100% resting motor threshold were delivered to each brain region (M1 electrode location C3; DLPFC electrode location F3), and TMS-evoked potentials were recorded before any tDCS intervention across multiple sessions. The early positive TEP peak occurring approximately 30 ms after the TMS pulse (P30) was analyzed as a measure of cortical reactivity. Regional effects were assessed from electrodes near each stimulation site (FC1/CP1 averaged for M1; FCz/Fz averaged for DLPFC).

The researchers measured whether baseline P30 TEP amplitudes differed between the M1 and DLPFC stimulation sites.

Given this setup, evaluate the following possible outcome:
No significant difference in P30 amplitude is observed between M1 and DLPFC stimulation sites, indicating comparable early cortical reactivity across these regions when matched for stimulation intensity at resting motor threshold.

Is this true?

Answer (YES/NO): NO